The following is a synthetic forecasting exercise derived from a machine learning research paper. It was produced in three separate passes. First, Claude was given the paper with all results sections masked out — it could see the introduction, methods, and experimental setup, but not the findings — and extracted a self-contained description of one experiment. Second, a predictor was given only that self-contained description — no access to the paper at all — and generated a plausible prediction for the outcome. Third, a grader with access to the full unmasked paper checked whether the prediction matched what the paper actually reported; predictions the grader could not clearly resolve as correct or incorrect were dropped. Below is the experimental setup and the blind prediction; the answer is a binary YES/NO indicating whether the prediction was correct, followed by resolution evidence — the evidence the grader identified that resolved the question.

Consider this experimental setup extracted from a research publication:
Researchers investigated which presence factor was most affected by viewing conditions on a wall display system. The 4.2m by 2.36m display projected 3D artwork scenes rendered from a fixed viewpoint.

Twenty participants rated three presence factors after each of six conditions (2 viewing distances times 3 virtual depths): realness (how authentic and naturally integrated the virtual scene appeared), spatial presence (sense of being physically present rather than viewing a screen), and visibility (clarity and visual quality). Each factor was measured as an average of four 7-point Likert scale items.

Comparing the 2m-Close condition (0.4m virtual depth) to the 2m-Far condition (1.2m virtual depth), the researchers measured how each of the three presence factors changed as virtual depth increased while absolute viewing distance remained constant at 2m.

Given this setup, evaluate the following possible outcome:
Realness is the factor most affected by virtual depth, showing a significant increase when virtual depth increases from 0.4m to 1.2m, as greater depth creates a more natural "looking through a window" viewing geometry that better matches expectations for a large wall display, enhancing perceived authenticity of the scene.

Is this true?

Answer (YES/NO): NO